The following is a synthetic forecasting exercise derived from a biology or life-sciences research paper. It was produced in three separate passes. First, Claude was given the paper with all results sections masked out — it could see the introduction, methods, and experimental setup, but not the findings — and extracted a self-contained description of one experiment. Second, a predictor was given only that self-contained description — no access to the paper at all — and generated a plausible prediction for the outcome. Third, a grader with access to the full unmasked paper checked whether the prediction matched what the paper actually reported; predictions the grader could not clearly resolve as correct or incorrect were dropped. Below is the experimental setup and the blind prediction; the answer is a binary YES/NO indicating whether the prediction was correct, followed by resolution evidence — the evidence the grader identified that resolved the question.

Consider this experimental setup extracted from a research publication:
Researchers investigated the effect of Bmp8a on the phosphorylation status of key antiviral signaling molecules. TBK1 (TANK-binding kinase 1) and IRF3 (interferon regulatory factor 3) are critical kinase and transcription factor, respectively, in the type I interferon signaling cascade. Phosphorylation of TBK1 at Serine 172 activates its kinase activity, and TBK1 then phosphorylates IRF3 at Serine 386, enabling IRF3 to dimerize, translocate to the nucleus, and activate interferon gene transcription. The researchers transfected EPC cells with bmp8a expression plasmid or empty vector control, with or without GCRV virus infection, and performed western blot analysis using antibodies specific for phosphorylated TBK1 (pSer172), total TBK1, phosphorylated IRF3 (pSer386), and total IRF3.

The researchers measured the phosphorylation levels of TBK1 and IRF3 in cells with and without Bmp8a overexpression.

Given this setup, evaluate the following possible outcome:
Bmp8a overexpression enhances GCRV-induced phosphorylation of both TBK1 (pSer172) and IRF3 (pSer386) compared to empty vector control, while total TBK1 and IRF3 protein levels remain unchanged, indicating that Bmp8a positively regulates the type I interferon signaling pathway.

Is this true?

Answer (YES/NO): YES